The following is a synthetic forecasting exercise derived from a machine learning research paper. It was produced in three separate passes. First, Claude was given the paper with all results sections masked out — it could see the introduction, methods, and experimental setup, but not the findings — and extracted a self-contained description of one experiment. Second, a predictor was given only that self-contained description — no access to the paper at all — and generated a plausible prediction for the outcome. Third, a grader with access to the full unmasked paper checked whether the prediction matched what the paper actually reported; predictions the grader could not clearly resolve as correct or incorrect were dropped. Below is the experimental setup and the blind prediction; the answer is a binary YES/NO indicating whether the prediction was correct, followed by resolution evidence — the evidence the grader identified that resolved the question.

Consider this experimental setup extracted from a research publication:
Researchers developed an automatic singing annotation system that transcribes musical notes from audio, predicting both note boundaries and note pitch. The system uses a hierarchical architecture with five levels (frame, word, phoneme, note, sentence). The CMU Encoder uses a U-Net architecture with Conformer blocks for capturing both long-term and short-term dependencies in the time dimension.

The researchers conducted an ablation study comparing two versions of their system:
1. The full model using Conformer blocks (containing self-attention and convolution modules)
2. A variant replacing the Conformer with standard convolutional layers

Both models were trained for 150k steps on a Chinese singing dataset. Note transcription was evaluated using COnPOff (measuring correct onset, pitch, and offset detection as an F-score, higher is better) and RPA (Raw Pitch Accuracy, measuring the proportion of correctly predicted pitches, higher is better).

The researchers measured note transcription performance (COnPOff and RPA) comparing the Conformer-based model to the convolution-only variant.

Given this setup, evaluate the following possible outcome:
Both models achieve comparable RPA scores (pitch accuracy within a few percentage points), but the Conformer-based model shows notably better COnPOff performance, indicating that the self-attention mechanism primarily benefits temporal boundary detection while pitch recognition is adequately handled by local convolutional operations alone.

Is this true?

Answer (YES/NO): NO